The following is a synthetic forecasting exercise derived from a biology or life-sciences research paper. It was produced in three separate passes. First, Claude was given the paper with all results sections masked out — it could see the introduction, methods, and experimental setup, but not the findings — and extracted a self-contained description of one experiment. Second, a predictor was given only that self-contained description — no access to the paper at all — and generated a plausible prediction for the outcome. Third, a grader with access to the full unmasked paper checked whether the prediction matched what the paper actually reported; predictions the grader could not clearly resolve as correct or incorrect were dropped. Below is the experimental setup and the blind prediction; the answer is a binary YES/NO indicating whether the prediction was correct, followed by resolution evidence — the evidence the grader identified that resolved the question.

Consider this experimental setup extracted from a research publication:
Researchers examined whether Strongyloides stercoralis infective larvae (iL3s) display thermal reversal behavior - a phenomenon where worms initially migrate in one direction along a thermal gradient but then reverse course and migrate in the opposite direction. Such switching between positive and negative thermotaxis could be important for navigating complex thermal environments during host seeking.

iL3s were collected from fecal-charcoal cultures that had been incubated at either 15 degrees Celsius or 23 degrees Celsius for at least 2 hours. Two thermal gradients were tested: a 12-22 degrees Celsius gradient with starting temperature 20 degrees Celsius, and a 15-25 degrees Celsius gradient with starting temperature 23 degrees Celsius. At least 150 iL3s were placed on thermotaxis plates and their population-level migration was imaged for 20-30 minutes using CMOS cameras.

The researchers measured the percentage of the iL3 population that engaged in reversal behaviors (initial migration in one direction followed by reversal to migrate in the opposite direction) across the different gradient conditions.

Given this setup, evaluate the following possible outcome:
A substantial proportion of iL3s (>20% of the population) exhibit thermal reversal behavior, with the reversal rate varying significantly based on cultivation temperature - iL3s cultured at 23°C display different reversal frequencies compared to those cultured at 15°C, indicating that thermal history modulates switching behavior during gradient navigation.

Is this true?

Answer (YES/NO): YES